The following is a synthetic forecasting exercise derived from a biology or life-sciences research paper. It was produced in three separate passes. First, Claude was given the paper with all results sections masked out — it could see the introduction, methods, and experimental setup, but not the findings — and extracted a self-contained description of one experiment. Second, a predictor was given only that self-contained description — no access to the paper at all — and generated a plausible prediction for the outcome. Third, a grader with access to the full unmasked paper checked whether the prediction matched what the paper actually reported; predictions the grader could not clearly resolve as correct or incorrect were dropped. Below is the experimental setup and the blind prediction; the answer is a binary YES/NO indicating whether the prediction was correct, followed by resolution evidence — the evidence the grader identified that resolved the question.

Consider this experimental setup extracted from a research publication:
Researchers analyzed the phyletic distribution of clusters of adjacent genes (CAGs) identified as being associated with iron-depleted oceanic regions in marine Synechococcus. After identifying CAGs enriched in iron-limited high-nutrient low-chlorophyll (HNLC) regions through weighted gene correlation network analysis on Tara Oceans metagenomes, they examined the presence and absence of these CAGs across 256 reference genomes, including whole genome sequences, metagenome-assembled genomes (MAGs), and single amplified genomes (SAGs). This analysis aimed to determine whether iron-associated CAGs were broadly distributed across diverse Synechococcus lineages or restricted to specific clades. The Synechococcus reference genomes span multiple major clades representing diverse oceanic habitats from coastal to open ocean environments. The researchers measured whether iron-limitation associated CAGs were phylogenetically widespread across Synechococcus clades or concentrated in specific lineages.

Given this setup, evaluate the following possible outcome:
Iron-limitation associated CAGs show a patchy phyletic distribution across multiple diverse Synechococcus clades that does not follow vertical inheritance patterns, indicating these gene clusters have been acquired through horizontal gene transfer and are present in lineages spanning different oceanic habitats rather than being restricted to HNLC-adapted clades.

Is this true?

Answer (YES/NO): NO